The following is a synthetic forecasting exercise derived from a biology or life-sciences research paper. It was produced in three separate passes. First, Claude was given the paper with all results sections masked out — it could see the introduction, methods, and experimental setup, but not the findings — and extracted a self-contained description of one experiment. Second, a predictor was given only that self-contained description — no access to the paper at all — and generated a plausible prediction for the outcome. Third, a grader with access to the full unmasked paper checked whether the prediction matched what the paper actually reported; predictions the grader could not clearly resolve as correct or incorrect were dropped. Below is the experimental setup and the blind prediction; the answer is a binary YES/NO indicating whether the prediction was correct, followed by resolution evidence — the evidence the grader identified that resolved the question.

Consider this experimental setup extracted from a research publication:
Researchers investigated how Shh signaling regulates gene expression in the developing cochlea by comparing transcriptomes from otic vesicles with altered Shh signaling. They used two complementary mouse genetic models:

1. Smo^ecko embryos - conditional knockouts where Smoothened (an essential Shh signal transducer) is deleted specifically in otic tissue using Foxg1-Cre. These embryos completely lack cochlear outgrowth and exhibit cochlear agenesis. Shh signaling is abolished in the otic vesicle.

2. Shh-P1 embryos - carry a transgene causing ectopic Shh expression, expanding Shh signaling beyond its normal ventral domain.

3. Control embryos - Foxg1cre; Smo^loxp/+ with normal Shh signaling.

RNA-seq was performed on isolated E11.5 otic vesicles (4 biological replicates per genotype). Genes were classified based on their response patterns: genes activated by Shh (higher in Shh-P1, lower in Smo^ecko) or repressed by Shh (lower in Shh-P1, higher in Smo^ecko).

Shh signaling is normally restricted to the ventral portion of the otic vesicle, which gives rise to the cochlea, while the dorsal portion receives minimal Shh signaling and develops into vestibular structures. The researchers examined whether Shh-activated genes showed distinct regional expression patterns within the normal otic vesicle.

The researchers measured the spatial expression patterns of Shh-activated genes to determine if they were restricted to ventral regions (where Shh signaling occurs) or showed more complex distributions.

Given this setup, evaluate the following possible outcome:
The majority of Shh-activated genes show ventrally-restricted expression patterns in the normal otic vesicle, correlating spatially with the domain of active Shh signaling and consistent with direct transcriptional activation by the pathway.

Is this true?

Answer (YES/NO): YES